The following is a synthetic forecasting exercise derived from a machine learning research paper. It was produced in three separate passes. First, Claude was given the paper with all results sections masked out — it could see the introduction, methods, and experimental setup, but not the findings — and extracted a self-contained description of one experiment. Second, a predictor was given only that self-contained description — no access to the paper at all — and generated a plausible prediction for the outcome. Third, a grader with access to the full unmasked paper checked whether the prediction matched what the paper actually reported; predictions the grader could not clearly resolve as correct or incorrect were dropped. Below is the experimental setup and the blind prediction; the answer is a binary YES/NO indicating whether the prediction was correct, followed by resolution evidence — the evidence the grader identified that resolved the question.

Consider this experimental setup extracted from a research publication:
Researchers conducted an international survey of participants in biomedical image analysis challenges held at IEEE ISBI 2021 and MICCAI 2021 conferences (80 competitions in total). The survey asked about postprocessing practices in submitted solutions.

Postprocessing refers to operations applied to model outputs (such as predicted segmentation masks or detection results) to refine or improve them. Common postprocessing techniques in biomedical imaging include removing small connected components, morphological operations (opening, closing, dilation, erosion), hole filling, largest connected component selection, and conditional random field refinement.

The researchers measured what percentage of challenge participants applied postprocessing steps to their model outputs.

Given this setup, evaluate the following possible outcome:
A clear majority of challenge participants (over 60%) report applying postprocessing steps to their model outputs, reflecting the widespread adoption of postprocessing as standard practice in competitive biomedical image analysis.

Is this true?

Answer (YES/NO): NO